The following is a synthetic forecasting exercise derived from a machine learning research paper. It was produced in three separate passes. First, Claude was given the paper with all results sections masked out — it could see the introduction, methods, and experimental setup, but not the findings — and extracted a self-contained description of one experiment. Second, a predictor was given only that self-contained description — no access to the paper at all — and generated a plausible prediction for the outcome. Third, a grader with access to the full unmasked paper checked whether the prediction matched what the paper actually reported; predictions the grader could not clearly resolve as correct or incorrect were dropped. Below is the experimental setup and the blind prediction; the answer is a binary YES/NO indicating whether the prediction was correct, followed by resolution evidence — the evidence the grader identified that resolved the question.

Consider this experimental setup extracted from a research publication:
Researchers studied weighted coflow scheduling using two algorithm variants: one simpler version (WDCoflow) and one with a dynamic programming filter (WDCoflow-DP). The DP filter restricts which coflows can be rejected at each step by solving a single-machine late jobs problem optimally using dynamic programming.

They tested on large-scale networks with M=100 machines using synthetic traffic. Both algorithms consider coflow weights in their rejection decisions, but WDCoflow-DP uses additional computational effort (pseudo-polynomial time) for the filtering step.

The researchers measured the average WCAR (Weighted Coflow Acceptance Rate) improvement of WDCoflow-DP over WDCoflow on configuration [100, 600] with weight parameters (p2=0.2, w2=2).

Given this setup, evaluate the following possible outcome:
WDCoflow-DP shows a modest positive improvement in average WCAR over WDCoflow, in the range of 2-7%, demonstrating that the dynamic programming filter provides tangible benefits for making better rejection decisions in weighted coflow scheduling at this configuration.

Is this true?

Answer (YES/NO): YES